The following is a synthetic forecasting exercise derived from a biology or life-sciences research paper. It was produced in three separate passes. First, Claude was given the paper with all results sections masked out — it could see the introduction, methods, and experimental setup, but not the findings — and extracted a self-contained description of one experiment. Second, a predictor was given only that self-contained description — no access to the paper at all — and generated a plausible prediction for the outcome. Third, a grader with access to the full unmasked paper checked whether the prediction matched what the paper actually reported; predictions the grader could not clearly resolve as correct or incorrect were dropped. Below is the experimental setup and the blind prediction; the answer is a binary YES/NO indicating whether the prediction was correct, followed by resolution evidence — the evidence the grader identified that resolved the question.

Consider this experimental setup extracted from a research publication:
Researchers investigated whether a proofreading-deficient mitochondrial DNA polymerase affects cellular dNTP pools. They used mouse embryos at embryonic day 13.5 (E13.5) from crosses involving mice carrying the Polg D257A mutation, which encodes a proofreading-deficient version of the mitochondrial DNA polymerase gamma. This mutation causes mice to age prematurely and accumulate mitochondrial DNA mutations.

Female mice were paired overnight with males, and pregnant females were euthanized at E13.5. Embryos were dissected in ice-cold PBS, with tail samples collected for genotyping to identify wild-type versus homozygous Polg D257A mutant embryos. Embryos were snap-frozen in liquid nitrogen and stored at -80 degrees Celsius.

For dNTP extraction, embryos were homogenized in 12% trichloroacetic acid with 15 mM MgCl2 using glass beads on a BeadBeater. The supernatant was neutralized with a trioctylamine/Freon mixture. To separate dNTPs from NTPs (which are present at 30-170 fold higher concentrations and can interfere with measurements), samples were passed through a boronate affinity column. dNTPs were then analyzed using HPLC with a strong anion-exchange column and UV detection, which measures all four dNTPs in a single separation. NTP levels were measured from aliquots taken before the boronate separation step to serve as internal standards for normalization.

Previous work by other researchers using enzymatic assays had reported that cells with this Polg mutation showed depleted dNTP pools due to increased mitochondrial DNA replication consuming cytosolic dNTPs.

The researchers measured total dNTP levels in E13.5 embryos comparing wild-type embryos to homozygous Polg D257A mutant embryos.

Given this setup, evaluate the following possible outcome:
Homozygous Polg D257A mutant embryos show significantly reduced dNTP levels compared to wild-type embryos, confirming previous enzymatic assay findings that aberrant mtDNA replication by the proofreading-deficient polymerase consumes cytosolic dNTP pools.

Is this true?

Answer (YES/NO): NO